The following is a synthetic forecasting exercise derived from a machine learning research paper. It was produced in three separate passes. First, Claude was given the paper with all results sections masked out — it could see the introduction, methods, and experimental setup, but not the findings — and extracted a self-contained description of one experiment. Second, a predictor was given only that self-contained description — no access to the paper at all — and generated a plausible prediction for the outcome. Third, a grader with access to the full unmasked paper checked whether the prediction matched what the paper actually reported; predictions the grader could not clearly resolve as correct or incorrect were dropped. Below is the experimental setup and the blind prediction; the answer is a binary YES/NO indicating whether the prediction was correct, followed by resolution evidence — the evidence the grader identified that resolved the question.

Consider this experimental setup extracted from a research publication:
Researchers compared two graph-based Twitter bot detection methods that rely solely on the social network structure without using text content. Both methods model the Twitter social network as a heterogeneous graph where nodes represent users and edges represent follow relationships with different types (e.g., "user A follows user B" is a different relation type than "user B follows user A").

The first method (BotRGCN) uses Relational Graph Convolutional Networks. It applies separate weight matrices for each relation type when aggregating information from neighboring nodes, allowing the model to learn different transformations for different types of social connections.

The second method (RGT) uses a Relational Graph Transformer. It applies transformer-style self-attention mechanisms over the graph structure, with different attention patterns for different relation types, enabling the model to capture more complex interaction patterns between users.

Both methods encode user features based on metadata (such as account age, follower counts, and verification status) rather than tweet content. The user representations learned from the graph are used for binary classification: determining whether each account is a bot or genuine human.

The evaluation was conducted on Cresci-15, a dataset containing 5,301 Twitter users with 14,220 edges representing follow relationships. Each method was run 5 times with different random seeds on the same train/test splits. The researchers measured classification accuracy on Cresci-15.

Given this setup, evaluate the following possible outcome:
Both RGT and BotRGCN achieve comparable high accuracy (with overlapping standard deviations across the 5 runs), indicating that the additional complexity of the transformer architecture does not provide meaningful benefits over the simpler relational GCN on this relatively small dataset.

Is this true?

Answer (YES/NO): YES